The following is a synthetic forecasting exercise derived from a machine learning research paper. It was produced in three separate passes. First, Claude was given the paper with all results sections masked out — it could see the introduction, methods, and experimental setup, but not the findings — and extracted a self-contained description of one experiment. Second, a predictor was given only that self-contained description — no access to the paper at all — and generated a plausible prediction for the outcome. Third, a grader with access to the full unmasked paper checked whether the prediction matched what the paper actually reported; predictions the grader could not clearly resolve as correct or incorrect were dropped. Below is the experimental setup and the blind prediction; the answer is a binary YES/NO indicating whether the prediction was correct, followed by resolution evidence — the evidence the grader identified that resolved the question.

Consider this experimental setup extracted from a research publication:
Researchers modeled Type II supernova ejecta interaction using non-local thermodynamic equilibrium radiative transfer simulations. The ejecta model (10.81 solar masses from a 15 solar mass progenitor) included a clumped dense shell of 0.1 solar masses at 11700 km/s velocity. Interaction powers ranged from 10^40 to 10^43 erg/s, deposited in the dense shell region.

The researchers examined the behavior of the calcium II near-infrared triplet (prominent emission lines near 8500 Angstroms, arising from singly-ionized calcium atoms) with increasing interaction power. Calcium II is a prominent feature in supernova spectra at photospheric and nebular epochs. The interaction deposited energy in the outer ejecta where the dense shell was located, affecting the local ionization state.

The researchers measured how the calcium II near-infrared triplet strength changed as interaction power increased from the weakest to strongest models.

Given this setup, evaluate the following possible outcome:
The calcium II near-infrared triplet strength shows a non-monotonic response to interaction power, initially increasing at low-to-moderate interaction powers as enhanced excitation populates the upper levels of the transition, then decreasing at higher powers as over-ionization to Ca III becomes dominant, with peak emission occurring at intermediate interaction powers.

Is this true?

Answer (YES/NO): NO